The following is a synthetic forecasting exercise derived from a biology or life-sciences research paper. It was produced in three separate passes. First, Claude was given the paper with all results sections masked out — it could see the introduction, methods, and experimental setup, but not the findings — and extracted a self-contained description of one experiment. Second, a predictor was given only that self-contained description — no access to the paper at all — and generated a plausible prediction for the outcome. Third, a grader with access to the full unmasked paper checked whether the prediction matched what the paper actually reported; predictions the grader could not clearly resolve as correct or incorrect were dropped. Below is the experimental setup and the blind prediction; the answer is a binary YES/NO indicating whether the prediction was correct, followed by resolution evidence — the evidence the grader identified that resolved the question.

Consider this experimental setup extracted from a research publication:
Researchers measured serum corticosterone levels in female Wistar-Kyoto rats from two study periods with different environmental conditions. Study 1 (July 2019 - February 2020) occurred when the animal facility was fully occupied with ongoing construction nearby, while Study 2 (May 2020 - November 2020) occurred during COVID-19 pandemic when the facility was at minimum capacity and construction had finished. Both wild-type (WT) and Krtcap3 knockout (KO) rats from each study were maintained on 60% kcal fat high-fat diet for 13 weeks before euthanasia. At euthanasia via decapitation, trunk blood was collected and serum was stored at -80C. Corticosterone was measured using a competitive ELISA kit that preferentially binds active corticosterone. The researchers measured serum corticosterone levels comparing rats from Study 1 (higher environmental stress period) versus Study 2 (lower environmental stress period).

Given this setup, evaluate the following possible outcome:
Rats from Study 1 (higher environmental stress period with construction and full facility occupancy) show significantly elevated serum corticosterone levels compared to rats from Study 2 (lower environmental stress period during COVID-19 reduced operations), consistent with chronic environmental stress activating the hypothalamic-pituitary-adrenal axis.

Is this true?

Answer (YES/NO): NO